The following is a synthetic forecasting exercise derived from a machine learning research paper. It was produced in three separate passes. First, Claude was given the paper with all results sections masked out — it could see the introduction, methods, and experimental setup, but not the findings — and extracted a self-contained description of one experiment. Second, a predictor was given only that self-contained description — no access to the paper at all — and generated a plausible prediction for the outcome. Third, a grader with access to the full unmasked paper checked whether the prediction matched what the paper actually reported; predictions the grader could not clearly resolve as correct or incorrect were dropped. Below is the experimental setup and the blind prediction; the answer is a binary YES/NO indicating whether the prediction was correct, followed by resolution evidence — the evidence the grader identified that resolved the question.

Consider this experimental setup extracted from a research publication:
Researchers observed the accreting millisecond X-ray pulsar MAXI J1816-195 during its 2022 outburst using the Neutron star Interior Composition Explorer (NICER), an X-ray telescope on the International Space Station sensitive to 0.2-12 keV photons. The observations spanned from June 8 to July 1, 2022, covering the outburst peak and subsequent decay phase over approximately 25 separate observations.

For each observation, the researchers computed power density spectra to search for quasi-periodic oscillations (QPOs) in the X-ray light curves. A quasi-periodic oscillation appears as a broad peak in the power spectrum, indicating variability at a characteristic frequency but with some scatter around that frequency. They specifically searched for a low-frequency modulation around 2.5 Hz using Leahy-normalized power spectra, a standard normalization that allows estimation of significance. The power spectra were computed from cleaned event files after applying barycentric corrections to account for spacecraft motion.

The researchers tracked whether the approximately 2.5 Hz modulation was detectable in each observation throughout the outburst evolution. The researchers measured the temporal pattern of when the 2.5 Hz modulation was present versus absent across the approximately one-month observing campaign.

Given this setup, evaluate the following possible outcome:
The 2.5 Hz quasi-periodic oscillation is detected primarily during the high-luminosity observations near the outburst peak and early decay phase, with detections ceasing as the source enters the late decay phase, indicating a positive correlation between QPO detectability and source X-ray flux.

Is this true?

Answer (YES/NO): NO